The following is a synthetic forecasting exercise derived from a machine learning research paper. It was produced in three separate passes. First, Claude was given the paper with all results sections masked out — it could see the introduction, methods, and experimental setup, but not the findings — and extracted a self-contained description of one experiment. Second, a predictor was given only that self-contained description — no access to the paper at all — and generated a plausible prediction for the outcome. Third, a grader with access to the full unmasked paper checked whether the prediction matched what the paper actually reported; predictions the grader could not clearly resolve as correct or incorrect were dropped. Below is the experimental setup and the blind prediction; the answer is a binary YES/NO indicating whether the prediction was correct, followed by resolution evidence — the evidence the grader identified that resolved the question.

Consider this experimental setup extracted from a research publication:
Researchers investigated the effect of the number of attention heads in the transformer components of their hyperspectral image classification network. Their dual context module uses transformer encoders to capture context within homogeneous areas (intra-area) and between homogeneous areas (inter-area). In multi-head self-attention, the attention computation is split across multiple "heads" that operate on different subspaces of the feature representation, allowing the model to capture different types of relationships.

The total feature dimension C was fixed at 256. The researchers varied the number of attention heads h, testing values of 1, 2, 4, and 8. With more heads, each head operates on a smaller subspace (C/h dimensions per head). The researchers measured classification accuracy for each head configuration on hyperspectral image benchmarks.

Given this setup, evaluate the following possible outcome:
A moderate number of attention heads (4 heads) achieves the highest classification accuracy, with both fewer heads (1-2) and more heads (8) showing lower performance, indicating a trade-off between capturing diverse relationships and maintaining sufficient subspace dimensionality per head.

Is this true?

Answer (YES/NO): NO